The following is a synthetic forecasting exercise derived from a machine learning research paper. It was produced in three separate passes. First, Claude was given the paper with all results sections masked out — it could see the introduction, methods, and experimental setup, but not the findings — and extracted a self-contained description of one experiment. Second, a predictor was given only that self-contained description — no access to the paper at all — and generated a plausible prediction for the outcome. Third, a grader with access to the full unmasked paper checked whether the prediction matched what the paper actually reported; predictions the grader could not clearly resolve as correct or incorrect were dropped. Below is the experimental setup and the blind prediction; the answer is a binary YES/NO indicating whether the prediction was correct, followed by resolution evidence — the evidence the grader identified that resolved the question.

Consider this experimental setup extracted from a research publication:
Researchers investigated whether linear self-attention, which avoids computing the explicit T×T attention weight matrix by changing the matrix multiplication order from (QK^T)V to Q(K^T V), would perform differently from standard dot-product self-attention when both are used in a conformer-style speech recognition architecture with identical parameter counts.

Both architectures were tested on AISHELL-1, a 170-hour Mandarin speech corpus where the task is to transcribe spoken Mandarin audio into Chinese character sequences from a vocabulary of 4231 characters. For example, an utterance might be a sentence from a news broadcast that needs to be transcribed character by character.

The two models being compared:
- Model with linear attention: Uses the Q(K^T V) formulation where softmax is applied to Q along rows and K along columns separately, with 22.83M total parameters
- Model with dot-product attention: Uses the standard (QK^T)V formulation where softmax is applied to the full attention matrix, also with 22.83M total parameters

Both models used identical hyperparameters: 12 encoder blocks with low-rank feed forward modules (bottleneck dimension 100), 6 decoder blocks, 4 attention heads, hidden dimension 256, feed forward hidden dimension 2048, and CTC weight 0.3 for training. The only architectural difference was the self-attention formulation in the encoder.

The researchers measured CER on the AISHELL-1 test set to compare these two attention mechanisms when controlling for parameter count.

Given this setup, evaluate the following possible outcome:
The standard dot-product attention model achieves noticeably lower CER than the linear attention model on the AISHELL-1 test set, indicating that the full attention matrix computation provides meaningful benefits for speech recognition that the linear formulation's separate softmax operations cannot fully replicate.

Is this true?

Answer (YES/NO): NO